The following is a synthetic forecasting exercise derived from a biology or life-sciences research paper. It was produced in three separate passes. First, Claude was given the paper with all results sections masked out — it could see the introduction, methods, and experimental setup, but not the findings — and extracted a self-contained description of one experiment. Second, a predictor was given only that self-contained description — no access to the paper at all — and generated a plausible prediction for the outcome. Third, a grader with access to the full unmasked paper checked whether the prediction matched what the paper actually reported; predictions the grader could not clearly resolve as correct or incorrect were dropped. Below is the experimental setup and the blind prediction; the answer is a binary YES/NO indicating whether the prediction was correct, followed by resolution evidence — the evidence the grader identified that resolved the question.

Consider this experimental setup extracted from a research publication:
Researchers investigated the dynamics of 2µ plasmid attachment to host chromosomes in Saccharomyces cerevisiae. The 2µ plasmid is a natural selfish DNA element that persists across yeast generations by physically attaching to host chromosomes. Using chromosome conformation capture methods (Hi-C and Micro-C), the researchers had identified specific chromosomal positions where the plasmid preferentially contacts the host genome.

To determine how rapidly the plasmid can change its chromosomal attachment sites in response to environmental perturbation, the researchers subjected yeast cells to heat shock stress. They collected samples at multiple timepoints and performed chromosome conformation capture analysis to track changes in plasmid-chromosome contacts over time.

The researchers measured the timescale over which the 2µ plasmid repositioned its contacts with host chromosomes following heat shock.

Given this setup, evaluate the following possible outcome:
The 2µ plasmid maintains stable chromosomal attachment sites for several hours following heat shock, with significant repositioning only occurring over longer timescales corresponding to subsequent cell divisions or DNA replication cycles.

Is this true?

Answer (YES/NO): NO